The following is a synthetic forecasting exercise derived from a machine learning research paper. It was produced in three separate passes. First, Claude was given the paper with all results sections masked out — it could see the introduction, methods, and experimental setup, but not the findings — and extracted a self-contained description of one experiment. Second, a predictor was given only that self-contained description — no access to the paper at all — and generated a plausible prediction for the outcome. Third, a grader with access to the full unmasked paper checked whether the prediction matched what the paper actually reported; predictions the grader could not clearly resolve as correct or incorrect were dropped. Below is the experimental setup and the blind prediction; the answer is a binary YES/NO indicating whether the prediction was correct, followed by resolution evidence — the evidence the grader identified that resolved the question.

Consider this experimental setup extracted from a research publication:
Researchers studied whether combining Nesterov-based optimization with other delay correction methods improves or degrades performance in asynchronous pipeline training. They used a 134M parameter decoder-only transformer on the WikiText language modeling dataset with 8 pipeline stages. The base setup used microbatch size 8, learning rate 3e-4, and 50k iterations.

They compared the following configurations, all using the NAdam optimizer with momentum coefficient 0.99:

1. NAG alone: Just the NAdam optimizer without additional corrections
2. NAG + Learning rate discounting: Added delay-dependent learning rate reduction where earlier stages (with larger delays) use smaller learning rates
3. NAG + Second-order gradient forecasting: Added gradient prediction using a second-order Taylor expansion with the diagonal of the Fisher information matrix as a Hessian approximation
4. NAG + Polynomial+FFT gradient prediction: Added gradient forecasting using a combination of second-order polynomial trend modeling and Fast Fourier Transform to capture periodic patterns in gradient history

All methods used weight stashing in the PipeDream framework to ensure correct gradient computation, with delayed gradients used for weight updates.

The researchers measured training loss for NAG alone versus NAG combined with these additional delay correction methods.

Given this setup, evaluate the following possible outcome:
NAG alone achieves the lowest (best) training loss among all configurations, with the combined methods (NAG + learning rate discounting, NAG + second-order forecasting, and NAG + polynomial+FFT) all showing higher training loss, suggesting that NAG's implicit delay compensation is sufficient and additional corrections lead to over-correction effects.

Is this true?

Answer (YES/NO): YES